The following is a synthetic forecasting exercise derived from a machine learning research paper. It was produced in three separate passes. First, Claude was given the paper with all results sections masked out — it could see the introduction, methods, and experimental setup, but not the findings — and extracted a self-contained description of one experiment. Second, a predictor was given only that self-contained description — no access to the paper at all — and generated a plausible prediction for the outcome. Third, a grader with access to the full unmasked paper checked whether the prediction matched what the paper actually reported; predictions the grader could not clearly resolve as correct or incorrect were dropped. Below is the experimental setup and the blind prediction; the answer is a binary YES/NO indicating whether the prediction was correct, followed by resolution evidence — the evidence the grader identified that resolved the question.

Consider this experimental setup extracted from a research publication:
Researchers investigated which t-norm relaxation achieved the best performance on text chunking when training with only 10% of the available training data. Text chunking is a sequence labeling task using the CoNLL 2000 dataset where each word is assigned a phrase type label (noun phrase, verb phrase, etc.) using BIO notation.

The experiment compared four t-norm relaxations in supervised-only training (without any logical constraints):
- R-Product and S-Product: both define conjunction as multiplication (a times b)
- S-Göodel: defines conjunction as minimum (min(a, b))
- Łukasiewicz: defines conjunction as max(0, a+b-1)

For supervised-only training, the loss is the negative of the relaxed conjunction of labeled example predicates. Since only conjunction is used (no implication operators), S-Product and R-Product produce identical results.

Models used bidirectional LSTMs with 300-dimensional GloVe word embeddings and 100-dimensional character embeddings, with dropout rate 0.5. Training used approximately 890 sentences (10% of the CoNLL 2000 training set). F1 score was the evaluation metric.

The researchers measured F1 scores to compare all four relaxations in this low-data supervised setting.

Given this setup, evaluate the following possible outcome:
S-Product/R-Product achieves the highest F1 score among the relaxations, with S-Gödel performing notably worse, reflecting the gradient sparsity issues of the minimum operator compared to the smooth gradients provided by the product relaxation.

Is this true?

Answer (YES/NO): YES